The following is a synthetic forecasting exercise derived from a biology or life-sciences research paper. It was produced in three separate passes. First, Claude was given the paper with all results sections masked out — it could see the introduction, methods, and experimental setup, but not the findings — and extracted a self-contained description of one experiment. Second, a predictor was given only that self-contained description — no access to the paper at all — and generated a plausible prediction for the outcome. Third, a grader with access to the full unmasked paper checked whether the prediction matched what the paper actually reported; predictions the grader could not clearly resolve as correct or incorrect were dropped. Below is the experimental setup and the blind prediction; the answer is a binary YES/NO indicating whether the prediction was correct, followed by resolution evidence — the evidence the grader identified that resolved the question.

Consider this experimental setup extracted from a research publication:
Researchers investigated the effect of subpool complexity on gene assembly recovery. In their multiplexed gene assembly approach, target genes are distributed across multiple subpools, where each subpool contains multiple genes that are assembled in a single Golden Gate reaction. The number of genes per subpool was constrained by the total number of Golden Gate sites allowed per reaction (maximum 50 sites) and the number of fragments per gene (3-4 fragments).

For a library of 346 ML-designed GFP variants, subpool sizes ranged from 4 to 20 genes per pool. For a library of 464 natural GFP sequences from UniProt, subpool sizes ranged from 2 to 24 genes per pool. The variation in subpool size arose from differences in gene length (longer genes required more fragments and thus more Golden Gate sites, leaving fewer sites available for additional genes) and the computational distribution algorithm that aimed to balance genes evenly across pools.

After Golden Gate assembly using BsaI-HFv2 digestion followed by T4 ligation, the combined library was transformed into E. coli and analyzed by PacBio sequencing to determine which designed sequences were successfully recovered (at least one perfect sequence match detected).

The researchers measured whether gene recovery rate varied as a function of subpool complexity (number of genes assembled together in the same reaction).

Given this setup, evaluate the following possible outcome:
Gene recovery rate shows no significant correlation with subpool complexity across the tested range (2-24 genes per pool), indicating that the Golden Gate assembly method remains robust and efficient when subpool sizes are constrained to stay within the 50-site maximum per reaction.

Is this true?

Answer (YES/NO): YES